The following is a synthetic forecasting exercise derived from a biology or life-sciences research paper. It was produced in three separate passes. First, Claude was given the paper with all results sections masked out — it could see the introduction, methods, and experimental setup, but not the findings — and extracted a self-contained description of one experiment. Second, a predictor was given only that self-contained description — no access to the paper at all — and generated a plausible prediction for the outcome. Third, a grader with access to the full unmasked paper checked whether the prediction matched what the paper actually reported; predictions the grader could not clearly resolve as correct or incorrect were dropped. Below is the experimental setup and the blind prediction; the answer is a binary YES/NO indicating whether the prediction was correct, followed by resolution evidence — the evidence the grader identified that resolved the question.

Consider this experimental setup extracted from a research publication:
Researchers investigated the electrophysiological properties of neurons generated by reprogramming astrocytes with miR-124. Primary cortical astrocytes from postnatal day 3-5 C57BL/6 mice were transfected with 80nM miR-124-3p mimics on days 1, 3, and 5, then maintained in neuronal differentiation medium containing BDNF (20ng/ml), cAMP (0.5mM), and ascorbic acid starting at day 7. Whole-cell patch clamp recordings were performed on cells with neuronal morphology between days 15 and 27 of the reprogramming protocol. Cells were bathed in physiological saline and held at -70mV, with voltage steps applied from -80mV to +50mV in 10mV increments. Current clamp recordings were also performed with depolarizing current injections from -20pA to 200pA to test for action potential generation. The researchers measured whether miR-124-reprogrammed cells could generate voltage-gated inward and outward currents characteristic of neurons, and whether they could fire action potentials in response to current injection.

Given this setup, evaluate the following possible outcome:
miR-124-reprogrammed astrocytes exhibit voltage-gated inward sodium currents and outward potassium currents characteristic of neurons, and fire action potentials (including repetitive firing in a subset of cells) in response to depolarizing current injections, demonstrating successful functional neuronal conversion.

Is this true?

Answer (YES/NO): NO